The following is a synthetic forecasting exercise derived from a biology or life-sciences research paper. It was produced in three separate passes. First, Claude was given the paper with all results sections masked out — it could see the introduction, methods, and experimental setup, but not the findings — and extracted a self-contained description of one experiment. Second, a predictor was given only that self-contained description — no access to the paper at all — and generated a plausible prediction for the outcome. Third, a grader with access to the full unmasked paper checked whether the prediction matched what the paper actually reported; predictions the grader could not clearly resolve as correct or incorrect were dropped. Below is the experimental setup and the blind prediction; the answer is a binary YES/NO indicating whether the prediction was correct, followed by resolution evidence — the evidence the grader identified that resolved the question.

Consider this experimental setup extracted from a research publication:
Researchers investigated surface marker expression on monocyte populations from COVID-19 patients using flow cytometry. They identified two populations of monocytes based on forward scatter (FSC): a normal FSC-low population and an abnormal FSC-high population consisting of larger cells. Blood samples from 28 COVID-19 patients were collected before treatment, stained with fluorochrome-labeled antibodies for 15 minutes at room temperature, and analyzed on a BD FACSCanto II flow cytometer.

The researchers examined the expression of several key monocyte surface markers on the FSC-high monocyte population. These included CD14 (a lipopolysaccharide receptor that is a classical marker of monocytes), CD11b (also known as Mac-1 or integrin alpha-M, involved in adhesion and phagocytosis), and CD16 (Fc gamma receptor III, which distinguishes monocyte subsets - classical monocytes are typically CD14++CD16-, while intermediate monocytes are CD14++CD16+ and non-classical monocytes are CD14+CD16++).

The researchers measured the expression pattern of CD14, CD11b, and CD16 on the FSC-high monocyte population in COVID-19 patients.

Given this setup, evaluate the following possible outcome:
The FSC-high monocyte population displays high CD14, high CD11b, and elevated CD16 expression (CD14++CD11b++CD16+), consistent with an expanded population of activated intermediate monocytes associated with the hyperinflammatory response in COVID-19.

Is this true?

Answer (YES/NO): YES